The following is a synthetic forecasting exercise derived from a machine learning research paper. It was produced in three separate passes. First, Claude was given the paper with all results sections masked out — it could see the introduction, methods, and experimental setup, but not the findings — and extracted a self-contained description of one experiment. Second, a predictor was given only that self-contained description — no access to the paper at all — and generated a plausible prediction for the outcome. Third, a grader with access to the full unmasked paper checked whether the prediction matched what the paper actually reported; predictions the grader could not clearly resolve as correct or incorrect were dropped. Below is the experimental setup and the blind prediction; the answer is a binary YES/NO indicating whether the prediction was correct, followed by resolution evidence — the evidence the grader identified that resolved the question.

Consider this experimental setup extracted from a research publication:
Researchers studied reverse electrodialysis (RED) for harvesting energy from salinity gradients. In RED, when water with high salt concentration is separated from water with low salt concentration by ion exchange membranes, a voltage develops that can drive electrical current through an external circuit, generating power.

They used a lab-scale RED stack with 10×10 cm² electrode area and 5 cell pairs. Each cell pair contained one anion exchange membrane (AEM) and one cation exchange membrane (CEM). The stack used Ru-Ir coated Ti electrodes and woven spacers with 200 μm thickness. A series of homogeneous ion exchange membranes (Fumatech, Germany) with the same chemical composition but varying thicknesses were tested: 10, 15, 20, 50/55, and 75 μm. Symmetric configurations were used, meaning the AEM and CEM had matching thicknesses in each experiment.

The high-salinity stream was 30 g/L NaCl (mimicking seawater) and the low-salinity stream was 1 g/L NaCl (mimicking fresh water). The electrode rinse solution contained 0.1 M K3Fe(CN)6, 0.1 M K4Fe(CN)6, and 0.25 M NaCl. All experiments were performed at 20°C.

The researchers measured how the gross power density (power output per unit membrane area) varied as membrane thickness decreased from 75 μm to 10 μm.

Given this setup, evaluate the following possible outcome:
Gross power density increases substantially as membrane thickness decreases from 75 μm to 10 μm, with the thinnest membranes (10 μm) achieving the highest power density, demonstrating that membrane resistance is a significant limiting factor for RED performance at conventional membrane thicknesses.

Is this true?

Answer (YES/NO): NO